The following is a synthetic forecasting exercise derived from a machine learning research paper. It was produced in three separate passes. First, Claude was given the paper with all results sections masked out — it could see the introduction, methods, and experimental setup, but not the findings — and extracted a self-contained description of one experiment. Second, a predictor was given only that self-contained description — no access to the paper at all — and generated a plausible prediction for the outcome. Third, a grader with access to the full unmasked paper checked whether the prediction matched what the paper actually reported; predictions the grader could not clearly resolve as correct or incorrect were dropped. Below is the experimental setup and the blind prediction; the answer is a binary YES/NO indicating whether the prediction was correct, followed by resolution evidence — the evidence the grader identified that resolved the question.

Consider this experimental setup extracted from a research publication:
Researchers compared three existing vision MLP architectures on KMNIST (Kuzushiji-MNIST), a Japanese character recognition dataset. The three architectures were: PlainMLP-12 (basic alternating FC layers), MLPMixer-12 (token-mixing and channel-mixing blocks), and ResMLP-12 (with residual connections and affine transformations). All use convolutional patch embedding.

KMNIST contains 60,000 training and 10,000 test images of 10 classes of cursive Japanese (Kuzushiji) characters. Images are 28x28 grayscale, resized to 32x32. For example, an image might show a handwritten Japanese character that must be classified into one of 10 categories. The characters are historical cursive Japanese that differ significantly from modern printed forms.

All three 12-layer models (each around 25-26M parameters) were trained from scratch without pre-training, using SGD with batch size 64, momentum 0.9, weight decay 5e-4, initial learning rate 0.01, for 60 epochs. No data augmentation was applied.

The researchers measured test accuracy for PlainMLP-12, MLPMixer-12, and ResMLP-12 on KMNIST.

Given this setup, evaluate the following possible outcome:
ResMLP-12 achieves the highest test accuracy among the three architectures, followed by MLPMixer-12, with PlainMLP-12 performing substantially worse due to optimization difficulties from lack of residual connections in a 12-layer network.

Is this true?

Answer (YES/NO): NO